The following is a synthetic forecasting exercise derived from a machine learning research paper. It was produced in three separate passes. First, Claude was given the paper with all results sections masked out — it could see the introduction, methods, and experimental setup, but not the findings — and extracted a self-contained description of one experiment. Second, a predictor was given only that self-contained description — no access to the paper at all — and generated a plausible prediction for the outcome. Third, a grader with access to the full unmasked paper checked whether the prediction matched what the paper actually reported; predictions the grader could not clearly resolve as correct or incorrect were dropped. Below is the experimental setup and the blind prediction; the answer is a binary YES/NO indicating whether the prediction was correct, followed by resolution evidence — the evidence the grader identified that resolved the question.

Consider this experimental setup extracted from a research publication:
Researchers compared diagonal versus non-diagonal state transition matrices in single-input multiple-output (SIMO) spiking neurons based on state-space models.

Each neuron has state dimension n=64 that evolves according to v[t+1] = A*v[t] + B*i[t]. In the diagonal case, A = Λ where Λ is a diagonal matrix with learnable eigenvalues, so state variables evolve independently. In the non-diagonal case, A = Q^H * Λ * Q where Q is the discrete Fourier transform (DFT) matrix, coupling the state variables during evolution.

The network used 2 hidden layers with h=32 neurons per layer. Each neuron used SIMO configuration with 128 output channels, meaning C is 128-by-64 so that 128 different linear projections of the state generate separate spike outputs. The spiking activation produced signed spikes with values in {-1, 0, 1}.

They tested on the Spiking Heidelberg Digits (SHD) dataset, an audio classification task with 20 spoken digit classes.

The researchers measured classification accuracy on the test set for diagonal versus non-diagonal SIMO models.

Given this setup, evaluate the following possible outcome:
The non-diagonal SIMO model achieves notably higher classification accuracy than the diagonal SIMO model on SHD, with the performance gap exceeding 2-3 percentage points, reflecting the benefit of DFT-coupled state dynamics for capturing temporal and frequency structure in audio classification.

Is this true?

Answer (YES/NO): NO